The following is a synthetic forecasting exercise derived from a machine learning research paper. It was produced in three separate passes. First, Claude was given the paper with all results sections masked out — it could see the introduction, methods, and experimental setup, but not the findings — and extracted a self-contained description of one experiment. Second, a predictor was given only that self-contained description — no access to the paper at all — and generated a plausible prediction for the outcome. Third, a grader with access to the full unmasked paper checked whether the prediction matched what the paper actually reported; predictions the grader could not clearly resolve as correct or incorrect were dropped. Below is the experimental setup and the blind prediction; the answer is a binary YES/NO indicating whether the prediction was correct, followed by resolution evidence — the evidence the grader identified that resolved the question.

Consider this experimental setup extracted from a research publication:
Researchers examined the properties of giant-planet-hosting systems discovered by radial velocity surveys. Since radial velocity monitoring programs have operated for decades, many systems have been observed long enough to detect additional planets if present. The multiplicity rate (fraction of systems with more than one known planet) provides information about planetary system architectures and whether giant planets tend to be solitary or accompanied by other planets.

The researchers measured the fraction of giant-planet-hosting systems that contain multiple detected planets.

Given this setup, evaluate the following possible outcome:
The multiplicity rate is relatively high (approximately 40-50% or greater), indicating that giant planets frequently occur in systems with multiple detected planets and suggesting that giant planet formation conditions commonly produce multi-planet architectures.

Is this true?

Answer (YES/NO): YES